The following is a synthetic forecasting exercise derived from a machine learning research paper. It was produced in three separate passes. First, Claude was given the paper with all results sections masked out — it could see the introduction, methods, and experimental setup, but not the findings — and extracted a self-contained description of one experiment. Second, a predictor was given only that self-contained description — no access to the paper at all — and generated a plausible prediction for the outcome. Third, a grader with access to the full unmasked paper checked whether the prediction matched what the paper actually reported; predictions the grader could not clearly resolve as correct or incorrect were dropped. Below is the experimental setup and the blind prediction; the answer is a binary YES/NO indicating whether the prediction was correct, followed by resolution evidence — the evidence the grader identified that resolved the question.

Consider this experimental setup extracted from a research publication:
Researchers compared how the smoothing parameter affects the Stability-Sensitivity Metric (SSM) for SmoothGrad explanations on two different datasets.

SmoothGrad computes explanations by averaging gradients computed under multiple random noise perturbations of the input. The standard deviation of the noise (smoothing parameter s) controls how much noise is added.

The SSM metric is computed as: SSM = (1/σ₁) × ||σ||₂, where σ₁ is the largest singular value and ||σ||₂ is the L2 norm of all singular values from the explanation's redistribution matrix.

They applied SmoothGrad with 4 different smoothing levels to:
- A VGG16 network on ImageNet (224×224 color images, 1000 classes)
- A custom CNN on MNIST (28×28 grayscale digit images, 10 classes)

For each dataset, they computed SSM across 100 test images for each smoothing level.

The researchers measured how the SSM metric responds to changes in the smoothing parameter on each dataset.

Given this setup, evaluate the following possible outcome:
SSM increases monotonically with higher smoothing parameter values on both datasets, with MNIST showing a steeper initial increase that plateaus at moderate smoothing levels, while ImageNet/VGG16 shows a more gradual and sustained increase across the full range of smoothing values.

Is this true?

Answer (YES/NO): NO